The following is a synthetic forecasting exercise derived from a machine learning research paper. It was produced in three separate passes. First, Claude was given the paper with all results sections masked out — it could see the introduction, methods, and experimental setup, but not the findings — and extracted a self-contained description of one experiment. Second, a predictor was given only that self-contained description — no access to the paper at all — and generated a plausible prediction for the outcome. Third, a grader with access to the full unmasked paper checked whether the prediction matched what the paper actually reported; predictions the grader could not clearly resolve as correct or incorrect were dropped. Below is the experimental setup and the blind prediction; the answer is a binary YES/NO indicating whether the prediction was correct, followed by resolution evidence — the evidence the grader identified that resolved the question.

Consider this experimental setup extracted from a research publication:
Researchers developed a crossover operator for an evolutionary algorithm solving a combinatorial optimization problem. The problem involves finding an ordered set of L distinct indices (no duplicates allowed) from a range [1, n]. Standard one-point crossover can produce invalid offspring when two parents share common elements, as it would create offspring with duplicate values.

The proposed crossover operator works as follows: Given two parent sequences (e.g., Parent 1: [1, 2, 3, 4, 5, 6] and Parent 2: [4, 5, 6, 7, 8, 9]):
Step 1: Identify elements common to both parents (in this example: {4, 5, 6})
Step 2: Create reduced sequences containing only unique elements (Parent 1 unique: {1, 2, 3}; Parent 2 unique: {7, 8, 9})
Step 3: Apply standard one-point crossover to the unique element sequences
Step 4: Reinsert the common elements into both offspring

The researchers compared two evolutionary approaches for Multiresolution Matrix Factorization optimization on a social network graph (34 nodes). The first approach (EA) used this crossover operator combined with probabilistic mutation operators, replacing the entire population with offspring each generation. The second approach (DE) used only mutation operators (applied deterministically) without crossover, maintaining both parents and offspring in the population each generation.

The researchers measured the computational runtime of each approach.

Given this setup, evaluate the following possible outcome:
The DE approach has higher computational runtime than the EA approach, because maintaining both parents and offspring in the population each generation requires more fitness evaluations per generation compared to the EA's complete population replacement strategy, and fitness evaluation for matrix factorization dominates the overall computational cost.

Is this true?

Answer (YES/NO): NO